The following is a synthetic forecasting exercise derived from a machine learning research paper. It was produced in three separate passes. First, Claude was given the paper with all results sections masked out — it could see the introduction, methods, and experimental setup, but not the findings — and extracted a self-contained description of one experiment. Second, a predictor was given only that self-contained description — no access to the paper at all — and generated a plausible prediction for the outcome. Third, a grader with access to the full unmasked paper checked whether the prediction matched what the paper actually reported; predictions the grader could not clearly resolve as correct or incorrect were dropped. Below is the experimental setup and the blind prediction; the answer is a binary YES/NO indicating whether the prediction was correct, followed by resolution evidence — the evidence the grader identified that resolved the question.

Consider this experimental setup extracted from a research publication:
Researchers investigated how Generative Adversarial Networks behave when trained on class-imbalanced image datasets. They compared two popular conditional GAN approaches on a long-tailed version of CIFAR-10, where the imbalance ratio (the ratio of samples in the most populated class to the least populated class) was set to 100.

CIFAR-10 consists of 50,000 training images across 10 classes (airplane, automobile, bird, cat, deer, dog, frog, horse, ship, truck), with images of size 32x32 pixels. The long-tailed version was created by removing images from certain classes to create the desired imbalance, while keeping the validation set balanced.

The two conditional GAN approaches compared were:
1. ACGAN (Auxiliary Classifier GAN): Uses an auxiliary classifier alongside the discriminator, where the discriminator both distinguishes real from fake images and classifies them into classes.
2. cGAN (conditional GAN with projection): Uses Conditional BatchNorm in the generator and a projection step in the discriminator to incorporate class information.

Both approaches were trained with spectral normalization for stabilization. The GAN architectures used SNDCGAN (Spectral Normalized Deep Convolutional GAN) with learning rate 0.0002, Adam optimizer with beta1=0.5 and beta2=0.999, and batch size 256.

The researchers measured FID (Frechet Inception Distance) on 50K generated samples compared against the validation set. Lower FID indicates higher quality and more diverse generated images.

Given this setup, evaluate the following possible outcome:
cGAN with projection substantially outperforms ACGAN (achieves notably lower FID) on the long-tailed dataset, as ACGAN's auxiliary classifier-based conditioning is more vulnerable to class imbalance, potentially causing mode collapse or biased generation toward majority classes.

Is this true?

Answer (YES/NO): NO